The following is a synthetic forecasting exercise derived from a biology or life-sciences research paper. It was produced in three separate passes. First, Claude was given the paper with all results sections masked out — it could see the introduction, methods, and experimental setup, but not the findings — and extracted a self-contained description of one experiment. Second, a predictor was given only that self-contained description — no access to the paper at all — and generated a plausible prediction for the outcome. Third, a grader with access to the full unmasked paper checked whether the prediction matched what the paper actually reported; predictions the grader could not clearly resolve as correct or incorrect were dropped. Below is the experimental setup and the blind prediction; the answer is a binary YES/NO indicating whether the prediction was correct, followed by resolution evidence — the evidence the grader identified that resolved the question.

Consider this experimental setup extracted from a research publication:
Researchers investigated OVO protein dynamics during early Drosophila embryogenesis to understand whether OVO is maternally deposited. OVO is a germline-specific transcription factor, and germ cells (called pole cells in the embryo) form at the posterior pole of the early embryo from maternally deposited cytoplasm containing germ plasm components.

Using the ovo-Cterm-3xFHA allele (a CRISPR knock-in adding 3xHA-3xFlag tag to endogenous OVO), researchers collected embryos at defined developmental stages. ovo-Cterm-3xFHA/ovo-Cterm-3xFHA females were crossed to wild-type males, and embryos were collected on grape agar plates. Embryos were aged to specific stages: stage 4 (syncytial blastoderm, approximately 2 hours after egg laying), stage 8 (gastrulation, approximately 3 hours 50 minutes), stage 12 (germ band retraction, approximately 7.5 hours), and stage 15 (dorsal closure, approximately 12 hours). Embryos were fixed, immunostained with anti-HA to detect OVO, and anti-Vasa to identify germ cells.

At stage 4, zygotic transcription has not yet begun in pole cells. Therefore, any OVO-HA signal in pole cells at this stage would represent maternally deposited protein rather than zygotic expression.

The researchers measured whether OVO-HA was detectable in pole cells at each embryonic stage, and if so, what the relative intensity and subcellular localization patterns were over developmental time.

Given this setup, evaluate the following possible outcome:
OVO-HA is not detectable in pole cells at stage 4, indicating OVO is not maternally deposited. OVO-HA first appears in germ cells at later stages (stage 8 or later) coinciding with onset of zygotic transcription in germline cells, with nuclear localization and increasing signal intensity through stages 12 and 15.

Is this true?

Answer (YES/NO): NO